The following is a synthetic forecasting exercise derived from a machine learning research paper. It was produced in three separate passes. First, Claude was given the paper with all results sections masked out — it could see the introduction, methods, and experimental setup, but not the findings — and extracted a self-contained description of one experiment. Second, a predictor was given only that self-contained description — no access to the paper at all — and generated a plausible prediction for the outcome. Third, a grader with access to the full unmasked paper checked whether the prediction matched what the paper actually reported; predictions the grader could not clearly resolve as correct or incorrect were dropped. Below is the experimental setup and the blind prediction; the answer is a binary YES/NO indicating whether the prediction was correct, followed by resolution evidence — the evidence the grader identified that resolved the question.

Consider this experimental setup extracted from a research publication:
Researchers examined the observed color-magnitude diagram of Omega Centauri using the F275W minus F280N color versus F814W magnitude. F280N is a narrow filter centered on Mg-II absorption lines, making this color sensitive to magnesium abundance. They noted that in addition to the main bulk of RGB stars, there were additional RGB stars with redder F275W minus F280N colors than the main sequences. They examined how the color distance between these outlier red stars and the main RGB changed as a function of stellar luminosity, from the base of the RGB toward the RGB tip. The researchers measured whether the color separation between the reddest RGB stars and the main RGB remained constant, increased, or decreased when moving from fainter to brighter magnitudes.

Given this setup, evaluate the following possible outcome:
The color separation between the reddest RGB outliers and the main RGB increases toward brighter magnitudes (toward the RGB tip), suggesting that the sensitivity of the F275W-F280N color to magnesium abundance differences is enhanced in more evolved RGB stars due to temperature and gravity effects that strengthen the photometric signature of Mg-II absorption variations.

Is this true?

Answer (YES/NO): YES